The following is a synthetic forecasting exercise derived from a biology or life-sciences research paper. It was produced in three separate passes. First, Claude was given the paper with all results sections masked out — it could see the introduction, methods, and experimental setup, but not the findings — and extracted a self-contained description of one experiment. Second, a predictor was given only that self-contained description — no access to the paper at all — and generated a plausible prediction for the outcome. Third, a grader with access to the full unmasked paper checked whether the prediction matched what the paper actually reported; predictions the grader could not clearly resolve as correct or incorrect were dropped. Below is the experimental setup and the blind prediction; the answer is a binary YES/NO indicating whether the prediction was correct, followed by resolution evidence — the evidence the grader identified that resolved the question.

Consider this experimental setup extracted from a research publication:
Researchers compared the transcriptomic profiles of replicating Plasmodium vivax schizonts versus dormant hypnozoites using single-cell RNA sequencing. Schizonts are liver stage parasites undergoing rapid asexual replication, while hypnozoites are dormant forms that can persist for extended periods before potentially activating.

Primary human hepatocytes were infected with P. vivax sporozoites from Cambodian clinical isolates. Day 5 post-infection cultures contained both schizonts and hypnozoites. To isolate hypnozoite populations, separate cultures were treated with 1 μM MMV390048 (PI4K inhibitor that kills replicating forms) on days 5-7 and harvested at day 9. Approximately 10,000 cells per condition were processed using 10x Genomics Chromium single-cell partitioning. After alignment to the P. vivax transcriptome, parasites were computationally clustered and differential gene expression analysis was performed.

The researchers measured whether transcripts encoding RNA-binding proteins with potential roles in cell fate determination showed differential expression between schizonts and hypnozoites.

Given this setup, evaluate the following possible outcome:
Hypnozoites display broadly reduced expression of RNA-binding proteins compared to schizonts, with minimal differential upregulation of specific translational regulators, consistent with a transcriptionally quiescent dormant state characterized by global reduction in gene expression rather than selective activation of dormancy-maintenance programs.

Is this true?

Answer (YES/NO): NO